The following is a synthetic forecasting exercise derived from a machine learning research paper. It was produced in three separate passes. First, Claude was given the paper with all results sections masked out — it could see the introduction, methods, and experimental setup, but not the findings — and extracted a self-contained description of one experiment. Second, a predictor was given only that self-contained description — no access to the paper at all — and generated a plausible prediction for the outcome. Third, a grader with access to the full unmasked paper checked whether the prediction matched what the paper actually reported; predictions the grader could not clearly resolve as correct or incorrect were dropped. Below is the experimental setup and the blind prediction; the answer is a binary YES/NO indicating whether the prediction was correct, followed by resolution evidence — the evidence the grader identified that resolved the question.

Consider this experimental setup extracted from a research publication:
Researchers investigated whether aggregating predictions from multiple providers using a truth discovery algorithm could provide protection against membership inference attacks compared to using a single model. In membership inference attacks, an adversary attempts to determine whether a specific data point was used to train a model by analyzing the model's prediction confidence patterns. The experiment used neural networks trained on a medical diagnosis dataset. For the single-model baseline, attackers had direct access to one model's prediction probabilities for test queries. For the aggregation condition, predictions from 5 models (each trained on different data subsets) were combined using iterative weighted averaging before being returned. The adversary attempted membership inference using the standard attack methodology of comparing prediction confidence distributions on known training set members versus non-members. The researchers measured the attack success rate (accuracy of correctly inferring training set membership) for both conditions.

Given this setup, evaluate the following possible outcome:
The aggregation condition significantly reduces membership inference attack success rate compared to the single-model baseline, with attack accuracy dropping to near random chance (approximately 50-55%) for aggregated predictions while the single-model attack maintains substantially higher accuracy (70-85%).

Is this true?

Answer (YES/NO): NO